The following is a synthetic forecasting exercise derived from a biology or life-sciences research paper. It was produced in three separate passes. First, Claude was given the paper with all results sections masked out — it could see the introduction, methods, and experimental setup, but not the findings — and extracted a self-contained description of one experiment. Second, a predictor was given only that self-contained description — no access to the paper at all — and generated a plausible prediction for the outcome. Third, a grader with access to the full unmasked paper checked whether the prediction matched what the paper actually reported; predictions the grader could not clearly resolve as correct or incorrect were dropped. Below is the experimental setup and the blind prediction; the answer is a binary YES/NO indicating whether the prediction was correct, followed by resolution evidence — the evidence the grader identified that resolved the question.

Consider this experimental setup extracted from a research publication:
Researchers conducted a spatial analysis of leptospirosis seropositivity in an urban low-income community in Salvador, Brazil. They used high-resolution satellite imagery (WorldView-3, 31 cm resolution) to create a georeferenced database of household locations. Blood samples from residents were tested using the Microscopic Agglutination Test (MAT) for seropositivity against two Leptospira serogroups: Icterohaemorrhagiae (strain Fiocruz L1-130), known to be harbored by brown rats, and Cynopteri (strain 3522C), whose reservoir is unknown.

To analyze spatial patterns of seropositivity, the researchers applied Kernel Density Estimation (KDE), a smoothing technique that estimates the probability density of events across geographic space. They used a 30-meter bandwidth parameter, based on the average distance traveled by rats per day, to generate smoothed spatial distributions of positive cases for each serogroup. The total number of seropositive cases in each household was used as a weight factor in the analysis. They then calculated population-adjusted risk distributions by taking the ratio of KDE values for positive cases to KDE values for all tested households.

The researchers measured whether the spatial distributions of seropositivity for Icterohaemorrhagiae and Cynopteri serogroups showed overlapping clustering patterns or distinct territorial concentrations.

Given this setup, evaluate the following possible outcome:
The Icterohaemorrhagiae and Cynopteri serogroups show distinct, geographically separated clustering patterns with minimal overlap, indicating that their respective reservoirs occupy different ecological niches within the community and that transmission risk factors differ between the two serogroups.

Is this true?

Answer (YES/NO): YES